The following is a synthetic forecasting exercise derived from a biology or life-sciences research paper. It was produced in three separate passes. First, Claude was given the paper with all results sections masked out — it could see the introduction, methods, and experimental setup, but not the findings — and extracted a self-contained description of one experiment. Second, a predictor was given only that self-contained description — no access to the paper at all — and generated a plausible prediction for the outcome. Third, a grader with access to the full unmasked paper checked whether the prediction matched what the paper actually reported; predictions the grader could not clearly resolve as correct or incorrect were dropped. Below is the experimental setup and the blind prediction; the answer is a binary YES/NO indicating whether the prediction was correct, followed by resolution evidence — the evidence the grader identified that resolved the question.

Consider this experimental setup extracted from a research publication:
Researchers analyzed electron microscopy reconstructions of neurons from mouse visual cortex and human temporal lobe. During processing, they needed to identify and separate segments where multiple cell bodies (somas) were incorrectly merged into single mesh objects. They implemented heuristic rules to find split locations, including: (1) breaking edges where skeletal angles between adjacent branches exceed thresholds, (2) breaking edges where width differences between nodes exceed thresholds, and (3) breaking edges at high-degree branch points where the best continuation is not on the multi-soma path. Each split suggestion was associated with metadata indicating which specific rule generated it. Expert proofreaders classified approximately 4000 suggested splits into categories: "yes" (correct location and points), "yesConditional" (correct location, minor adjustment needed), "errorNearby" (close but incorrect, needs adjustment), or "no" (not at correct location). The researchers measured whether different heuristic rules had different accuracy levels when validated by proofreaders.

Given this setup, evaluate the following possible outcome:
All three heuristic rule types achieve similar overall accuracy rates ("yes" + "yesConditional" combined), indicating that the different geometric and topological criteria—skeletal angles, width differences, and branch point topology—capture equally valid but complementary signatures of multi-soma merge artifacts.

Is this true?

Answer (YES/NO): NO